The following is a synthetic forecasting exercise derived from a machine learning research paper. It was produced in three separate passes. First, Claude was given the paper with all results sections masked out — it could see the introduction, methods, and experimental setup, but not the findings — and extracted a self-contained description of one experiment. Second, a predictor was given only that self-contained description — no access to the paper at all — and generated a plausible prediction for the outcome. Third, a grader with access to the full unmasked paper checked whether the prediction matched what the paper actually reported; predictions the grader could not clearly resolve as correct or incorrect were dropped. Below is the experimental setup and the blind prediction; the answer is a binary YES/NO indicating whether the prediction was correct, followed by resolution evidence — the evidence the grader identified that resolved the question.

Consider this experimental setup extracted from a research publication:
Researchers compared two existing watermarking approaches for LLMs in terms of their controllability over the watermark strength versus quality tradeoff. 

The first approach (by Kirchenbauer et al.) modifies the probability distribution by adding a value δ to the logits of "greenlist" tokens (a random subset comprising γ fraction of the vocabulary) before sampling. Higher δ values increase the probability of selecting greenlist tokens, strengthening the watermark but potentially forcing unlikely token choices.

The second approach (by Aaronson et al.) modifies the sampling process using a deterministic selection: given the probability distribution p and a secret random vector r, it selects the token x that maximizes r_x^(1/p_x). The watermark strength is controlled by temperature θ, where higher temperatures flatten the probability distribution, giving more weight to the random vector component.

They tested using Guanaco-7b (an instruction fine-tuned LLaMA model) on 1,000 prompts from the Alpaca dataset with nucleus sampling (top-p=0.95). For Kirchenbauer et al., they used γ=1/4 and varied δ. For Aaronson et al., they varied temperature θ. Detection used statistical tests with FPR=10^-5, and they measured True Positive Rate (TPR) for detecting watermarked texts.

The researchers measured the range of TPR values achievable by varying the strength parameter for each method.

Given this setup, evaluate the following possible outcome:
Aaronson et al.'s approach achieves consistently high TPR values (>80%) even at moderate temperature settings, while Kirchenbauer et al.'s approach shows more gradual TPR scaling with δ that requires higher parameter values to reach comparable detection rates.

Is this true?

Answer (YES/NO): NO